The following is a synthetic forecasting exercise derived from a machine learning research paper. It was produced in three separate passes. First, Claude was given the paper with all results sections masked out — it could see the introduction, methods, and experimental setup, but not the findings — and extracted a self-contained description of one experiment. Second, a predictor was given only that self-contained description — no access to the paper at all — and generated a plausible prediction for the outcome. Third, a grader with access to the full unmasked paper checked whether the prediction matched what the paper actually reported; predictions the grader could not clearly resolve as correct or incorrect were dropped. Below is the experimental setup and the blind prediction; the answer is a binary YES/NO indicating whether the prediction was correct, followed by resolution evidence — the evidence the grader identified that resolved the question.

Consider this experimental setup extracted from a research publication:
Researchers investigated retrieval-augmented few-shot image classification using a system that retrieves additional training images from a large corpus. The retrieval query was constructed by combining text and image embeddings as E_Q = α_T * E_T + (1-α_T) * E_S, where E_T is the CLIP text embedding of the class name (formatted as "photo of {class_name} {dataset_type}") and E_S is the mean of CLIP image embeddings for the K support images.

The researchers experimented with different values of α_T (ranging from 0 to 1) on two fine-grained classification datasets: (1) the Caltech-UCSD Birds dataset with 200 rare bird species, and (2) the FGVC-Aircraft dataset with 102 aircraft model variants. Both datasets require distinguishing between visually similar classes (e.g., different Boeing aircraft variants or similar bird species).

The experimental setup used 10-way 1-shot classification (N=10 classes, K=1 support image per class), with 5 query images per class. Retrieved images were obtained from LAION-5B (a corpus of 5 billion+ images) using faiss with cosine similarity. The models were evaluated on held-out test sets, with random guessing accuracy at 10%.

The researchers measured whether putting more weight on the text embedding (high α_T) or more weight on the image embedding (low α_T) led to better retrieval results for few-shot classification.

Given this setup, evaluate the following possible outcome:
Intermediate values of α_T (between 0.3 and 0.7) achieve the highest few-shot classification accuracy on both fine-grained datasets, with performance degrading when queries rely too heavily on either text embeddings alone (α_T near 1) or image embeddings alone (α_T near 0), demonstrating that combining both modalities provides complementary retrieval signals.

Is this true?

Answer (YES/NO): NO